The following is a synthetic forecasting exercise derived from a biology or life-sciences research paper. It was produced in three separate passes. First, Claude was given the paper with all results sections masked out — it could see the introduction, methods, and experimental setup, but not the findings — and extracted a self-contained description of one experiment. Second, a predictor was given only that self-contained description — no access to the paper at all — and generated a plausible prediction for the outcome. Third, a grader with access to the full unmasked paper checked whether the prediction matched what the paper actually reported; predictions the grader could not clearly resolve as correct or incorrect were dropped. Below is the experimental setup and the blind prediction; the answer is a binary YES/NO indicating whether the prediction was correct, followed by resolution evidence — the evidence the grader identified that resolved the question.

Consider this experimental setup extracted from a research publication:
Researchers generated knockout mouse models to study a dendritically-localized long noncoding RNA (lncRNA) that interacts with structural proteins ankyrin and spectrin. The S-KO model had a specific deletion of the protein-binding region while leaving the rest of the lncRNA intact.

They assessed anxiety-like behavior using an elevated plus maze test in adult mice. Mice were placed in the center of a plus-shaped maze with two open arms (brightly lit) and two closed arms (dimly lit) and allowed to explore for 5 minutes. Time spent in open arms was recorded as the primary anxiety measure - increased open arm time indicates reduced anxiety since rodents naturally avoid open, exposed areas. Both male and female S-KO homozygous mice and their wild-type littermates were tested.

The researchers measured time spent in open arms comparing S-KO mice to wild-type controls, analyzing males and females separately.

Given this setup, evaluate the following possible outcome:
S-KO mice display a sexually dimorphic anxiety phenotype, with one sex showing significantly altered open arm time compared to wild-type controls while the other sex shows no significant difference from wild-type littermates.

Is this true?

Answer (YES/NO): YES